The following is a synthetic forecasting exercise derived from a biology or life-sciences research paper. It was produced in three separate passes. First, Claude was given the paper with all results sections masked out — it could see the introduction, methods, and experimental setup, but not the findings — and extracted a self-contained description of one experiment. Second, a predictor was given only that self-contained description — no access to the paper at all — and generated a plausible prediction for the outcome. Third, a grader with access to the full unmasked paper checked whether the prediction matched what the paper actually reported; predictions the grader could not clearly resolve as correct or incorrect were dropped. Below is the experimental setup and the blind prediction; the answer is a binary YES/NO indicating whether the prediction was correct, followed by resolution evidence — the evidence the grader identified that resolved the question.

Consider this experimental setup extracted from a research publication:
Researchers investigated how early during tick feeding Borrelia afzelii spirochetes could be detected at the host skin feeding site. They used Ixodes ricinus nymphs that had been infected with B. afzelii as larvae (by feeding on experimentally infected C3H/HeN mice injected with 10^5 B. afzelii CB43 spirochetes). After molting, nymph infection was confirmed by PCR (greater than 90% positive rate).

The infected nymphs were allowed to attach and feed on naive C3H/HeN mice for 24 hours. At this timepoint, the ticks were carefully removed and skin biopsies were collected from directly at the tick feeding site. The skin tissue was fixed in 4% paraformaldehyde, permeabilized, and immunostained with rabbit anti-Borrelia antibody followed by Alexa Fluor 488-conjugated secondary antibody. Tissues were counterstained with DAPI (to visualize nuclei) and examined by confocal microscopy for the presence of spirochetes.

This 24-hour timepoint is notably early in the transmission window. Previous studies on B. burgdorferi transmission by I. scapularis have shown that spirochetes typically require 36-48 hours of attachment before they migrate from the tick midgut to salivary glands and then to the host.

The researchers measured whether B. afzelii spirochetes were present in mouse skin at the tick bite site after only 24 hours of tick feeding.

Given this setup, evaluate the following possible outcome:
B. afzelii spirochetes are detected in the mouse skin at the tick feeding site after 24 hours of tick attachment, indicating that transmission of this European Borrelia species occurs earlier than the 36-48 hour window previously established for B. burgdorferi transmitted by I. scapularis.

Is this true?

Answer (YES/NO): YES